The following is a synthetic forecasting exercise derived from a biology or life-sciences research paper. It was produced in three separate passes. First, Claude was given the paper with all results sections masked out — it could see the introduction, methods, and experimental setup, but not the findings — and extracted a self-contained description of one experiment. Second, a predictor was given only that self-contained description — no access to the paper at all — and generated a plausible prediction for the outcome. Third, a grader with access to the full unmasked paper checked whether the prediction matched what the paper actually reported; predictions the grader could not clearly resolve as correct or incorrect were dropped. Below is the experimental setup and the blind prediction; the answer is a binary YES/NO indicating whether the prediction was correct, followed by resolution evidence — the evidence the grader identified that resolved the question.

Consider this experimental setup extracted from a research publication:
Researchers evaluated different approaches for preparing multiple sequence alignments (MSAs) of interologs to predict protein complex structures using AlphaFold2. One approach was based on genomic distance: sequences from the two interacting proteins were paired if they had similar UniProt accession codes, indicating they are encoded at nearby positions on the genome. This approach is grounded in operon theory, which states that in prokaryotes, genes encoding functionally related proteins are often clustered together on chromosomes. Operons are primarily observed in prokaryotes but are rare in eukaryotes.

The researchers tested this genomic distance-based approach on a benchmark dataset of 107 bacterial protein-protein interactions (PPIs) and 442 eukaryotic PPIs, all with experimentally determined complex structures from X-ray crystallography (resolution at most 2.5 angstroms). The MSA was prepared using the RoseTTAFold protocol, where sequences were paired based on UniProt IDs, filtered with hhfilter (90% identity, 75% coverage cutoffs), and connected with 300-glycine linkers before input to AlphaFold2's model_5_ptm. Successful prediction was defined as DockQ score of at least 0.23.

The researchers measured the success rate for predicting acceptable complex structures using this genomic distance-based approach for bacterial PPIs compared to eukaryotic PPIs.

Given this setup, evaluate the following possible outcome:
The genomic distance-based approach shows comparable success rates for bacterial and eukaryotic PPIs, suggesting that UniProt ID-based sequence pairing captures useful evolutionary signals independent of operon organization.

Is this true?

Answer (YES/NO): NO